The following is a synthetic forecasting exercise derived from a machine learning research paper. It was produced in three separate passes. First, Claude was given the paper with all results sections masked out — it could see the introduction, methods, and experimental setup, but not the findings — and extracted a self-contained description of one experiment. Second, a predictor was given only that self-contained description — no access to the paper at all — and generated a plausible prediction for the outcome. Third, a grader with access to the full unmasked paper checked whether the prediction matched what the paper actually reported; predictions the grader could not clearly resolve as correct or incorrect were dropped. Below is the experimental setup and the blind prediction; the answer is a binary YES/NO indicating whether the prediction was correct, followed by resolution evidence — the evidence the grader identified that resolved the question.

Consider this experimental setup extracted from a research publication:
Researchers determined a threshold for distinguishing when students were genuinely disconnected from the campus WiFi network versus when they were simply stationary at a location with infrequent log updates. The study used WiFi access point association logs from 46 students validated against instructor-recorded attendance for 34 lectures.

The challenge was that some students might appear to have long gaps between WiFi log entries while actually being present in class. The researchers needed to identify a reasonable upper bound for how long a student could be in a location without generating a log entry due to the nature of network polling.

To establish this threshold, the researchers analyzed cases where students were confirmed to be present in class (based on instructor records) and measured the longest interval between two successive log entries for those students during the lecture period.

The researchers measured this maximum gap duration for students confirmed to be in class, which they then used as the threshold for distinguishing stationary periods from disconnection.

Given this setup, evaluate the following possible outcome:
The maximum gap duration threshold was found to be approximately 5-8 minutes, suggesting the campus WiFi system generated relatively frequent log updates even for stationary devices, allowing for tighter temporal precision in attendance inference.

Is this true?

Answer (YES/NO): NO